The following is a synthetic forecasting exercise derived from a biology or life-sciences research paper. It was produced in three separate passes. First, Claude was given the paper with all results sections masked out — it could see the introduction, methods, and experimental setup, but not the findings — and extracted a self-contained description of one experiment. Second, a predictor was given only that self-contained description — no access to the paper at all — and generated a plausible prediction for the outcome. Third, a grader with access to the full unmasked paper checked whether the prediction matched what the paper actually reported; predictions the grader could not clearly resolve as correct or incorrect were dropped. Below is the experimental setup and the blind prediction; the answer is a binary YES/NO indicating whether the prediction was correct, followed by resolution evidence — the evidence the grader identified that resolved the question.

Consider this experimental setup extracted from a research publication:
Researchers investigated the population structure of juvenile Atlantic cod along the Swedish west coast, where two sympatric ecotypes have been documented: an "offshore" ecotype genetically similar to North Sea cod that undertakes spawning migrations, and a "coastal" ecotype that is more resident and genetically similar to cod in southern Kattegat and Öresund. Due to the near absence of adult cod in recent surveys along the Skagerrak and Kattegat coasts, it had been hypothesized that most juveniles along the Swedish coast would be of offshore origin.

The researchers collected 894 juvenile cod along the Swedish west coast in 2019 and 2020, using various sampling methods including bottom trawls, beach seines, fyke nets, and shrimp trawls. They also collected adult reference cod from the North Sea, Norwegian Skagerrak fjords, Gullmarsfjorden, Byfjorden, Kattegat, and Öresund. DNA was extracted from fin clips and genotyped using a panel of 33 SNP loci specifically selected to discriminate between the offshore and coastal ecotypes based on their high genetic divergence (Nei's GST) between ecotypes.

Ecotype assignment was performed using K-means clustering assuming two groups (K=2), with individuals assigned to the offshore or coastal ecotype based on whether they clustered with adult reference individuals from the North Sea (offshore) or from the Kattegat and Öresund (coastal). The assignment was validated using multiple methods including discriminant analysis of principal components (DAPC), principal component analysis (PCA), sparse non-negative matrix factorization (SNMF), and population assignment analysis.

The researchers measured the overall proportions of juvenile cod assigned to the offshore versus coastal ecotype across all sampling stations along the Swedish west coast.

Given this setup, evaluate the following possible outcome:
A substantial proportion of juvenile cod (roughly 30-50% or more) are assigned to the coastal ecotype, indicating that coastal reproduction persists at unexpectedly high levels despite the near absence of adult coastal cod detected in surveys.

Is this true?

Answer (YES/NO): YES